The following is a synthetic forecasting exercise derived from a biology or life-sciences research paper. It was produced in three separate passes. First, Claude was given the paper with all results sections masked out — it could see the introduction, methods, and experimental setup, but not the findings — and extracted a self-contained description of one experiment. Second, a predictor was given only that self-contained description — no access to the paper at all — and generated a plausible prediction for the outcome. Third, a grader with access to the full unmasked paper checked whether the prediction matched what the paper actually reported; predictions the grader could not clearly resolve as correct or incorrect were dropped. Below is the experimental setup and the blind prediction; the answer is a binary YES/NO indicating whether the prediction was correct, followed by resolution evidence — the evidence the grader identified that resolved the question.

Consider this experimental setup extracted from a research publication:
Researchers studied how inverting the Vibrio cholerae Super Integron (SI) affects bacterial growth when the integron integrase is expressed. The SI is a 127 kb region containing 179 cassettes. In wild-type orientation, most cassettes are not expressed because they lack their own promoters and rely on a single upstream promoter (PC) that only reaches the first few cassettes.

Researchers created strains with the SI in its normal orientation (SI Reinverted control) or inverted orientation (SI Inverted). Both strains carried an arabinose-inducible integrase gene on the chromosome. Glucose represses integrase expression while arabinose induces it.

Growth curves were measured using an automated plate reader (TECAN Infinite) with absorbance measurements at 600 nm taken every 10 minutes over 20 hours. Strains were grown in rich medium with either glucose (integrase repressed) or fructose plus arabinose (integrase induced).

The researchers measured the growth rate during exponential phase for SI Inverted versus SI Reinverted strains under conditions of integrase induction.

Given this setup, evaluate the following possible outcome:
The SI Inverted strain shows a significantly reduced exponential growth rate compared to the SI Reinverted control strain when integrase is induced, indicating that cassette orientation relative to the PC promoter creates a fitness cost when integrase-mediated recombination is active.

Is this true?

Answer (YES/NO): NO